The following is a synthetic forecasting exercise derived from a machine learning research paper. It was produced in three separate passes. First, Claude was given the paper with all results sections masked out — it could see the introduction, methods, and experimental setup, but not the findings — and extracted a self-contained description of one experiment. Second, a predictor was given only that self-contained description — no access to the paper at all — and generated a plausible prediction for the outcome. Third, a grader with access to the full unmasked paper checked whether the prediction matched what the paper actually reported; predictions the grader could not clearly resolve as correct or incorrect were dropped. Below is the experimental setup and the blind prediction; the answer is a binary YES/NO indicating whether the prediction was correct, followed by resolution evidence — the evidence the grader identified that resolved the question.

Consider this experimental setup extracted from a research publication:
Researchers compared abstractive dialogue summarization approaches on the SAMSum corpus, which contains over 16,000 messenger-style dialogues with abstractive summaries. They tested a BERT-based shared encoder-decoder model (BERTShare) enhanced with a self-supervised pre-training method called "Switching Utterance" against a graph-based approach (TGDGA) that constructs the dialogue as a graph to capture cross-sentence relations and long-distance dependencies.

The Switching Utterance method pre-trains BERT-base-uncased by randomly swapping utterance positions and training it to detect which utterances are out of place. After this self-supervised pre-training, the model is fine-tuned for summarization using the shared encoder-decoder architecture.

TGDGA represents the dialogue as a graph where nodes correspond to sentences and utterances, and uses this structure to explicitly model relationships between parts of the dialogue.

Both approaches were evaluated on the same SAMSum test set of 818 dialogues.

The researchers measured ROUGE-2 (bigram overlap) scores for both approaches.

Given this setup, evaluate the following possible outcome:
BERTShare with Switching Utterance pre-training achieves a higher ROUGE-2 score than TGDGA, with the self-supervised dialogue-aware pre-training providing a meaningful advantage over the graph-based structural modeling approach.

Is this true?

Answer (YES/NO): NO